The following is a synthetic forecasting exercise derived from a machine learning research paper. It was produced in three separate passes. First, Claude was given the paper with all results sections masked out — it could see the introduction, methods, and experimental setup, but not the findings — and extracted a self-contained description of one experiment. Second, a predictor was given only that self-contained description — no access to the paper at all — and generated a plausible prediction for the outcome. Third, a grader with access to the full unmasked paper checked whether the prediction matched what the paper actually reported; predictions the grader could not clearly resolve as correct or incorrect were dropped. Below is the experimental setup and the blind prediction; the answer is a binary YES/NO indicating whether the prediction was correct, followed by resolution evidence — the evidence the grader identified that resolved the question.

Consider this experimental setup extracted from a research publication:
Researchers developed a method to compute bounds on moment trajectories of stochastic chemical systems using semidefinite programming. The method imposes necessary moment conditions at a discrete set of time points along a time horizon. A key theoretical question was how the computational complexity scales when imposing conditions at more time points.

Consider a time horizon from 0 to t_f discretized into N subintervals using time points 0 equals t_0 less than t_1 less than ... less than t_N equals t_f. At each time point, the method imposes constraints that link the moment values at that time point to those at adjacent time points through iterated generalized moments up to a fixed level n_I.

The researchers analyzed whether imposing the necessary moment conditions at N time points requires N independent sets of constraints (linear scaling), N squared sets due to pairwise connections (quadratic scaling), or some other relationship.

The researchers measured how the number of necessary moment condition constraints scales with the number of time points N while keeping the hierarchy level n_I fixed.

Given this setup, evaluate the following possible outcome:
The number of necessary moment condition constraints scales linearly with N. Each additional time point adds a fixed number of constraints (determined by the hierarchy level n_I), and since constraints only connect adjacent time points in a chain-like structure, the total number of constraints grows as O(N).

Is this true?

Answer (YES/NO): YES